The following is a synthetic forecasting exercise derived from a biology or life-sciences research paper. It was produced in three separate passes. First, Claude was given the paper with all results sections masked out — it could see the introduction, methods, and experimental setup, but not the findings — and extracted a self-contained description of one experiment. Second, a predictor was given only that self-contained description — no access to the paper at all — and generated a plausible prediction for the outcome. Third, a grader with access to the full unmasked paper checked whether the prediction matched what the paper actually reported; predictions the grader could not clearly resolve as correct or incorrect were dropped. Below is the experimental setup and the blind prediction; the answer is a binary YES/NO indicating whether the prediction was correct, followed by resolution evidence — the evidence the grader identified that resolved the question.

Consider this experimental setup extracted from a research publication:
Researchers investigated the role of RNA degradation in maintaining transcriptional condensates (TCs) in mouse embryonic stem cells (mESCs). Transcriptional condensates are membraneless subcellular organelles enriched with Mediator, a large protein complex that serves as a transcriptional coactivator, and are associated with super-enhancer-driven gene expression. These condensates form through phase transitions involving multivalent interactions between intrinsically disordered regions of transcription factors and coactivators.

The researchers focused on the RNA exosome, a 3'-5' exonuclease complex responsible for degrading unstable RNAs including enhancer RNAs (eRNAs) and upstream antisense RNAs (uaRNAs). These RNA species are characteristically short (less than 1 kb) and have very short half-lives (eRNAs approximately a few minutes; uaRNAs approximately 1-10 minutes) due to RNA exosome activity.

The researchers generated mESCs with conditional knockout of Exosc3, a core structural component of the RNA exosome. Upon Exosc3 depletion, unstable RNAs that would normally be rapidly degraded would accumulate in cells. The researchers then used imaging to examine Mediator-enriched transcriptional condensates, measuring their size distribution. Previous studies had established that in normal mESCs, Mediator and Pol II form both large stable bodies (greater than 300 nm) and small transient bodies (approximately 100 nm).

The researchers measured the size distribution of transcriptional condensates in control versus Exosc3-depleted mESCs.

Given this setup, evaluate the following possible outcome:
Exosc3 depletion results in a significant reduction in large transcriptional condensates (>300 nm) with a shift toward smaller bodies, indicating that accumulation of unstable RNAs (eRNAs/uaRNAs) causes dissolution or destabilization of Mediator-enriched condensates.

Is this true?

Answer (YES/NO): YES